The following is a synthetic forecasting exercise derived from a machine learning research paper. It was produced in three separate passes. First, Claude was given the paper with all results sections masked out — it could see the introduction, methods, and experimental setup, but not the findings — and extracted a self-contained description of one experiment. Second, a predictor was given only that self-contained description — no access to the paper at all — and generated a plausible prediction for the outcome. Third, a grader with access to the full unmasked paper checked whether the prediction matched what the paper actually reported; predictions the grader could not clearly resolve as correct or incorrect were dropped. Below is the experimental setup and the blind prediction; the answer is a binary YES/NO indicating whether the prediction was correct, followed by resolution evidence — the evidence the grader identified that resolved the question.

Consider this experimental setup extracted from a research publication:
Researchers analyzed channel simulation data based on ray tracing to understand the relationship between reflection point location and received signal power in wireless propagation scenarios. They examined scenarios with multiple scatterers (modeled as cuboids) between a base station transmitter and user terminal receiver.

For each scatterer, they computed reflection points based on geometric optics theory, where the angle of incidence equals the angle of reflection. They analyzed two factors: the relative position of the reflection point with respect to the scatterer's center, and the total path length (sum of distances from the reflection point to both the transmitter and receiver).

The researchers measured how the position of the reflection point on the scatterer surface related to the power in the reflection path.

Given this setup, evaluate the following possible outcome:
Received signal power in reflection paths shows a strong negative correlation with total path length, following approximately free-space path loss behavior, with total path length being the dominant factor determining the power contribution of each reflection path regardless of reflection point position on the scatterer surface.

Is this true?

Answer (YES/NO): NO